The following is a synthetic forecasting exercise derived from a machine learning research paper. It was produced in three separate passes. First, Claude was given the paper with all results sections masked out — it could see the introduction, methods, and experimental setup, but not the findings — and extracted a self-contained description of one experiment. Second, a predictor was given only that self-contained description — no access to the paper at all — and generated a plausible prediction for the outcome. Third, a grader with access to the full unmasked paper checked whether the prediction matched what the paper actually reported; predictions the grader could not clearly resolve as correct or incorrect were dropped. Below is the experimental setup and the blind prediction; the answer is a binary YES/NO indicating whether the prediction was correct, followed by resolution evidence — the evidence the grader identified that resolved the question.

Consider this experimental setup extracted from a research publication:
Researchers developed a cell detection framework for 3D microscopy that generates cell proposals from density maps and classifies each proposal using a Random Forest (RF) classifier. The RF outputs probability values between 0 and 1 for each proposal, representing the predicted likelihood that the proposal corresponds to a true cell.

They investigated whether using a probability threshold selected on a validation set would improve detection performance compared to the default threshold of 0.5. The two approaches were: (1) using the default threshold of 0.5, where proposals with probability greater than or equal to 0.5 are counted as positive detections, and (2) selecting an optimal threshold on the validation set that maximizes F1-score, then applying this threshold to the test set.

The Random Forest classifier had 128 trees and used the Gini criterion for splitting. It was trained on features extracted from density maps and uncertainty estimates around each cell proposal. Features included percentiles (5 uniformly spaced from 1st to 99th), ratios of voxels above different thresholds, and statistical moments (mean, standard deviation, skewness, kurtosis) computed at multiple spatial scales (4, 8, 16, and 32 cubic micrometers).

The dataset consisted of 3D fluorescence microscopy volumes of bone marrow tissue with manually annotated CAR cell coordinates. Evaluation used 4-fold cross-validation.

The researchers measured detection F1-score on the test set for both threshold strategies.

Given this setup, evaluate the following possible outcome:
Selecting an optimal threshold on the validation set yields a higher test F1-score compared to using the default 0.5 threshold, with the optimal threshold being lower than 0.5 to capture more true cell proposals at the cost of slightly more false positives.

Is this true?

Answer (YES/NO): NO